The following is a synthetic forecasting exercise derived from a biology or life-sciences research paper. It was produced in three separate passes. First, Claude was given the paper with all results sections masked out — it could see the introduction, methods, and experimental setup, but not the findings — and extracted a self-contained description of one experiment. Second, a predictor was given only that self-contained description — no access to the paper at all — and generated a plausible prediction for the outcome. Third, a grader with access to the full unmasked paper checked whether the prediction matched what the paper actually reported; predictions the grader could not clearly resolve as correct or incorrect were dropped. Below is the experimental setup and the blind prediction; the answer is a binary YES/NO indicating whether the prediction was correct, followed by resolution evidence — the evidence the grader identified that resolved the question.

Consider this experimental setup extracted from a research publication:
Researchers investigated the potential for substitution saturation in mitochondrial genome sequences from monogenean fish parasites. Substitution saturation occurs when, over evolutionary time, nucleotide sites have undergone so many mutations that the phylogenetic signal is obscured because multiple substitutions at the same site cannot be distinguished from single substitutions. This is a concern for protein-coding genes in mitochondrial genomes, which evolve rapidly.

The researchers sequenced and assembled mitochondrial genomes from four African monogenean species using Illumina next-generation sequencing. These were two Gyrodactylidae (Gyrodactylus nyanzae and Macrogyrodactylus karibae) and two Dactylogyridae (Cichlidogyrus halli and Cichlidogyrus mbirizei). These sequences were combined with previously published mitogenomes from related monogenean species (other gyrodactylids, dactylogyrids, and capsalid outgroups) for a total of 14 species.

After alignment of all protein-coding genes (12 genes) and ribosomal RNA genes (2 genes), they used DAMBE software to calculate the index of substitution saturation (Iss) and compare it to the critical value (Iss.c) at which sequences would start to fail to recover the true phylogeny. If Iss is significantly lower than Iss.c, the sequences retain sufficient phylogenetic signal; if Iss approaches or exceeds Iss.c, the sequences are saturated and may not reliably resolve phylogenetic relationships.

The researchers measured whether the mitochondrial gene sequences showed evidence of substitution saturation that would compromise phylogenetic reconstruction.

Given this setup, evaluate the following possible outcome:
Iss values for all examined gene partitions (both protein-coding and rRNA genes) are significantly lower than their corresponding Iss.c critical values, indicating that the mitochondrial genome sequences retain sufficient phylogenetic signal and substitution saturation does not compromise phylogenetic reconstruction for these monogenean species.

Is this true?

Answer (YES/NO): NO